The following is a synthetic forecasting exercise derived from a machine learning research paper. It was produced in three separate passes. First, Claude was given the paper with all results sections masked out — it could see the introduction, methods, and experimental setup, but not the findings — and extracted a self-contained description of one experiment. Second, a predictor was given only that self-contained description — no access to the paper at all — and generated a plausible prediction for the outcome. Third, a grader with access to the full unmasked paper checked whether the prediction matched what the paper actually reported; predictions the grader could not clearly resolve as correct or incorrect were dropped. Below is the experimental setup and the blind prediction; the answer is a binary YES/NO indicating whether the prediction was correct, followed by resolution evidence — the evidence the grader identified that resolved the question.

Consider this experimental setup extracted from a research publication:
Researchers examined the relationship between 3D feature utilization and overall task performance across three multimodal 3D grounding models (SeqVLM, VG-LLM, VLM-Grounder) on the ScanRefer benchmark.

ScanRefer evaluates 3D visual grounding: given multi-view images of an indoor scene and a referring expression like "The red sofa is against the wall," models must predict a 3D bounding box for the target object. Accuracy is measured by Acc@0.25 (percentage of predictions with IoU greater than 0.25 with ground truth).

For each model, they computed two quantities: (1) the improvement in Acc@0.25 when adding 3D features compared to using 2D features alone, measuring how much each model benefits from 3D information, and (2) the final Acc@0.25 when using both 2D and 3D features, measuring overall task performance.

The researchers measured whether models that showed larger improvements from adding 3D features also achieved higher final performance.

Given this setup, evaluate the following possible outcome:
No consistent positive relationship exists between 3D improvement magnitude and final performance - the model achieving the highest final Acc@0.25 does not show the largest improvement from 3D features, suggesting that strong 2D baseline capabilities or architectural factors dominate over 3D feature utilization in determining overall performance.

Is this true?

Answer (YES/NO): NO